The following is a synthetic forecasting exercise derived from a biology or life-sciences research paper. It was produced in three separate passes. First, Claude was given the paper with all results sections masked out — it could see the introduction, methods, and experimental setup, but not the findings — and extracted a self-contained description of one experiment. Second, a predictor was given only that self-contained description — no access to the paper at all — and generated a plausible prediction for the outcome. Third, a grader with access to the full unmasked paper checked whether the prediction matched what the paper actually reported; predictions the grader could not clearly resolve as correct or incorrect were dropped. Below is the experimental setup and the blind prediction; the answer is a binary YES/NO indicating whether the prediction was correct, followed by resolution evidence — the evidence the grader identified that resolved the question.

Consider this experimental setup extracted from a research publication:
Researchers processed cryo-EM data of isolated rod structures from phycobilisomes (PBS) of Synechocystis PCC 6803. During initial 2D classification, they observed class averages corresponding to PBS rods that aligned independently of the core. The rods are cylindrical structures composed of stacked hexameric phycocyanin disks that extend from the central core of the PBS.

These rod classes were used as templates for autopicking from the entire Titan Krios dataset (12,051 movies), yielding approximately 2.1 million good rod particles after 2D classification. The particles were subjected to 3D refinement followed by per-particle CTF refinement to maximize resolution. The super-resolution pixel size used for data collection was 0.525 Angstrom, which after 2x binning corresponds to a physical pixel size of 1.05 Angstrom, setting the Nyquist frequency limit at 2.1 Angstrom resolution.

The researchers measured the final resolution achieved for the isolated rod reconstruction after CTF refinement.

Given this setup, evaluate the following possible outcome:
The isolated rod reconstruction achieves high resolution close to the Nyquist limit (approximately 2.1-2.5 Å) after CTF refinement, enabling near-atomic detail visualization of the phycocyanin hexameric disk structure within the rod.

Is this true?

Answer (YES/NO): YES